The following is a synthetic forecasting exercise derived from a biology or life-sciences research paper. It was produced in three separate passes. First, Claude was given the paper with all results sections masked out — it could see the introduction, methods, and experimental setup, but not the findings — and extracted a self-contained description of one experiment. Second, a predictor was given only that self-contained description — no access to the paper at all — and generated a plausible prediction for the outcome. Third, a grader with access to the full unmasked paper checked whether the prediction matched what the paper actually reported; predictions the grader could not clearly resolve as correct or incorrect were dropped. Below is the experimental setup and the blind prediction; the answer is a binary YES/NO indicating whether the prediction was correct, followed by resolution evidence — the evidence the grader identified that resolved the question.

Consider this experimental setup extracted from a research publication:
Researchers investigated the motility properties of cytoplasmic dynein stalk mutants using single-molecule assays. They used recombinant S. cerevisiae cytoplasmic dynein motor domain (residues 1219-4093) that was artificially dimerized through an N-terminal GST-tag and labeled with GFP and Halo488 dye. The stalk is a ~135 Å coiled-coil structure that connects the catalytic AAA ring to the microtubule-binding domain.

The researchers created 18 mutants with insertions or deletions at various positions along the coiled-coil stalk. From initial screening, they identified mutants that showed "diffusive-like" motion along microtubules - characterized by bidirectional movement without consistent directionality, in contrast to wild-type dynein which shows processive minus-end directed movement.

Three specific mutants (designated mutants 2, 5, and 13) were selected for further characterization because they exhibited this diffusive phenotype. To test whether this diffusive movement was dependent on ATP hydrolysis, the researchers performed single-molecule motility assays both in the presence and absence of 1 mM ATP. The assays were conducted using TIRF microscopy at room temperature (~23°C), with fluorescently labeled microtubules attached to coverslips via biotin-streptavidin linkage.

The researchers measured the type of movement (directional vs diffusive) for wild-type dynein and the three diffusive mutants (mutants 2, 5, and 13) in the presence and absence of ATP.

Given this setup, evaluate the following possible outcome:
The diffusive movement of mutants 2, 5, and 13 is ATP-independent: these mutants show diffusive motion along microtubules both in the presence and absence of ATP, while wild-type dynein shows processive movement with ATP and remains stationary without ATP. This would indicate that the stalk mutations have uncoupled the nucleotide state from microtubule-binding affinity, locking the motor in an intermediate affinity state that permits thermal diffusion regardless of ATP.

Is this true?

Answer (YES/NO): YES